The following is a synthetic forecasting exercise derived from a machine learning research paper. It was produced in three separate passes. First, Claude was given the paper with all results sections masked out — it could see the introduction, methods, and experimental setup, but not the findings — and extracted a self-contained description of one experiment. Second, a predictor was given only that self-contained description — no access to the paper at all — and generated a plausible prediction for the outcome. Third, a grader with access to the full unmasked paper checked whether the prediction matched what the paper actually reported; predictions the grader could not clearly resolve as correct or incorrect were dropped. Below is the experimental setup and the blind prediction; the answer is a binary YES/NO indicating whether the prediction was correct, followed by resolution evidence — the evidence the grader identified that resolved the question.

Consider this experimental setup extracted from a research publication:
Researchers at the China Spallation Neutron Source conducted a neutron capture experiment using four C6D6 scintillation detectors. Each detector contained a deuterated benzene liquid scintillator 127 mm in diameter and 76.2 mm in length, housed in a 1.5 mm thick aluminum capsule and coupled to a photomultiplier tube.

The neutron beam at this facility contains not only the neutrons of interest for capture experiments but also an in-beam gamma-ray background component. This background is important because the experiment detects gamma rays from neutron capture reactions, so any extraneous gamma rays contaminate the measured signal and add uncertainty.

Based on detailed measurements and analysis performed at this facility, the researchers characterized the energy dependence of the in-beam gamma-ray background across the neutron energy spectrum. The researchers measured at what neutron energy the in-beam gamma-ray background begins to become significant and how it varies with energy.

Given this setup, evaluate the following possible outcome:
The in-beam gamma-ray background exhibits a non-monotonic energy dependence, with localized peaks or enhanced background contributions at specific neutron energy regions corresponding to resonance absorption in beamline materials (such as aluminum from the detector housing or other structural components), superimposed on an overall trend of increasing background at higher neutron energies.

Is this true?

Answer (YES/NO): NO